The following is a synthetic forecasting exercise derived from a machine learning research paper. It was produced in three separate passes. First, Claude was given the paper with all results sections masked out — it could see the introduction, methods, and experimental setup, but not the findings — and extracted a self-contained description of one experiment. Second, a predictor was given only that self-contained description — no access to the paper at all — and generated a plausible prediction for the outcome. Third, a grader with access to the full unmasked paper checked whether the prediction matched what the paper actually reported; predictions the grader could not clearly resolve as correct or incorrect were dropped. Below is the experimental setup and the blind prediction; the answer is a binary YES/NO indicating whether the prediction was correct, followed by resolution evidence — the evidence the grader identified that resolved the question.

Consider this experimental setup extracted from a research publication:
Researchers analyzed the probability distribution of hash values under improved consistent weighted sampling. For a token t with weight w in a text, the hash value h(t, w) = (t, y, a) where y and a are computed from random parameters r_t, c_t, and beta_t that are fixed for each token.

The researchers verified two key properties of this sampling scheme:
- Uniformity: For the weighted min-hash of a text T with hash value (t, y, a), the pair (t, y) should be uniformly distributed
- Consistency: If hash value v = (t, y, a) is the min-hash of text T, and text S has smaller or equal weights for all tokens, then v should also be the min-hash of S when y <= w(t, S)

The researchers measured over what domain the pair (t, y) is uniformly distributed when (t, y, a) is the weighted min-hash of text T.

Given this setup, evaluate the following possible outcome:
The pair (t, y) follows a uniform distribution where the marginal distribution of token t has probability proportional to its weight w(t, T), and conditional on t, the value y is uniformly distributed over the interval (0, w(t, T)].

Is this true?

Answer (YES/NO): YES